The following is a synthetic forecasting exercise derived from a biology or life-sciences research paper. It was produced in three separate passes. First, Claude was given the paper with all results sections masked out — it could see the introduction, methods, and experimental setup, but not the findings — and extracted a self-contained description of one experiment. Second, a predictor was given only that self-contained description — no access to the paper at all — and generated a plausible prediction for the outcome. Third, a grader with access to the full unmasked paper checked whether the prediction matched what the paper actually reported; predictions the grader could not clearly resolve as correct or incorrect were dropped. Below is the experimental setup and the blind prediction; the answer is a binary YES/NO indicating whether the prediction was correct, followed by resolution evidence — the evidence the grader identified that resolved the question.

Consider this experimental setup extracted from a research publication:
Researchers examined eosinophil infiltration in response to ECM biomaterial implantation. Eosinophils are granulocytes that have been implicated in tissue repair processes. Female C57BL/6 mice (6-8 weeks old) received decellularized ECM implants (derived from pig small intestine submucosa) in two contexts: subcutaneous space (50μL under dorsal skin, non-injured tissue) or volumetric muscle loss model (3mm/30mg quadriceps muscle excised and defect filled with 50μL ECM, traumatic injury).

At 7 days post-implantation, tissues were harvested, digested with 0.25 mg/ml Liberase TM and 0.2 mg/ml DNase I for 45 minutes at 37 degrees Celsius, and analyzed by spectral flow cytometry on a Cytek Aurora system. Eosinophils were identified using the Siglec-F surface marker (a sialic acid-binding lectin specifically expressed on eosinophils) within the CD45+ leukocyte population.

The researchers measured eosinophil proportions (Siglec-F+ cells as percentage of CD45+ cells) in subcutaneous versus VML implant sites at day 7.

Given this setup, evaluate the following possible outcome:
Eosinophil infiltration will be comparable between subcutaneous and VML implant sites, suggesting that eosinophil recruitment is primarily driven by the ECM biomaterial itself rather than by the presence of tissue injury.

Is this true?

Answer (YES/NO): YES